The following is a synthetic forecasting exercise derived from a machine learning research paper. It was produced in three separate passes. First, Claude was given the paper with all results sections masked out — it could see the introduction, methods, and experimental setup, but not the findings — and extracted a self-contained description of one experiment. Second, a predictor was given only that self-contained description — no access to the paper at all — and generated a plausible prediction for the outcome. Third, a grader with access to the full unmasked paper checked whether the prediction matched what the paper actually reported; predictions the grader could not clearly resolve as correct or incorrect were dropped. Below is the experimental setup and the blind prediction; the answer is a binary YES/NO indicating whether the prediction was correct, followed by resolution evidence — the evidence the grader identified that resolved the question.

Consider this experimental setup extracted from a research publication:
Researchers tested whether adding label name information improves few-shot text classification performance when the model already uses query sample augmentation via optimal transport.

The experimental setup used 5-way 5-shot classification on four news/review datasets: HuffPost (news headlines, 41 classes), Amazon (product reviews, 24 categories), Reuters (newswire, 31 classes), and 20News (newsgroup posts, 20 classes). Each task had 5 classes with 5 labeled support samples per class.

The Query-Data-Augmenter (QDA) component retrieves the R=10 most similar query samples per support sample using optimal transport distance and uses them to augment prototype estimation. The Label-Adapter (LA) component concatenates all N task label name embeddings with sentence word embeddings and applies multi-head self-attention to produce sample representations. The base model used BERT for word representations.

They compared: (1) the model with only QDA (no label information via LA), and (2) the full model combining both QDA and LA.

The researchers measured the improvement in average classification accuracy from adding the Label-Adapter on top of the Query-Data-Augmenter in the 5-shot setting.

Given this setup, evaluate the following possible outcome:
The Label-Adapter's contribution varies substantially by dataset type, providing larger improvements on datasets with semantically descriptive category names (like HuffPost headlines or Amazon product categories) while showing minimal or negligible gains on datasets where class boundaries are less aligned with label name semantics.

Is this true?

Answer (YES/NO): NO